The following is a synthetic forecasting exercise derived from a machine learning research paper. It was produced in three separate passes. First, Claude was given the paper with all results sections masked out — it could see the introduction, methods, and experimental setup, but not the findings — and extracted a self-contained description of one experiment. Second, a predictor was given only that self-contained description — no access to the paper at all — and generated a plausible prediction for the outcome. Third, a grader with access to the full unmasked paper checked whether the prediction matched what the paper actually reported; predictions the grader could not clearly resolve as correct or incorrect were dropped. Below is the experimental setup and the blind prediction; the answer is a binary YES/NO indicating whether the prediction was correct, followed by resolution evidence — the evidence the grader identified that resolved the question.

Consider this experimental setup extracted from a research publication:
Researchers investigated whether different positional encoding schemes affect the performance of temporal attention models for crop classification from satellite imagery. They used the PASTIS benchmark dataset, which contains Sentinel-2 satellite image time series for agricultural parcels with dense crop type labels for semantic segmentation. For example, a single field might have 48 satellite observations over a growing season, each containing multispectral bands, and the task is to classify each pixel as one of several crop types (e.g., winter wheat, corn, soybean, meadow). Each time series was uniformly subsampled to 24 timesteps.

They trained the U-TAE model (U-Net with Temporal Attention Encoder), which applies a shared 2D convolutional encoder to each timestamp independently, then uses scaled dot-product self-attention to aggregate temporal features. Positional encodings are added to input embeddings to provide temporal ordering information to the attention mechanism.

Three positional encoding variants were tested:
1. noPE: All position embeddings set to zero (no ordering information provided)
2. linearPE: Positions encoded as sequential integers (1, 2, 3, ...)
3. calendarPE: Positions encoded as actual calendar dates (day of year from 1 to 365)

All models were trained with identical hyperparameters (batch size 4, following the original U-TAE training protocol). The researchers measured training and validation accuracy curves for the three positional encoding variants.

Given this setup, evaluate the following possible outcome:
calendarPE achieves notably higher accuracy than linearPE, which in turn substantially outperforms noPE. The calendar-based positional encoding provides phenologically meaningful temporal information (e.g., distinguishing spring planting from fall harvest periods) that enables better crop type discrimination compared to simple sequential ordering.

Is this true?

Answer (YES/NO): NO